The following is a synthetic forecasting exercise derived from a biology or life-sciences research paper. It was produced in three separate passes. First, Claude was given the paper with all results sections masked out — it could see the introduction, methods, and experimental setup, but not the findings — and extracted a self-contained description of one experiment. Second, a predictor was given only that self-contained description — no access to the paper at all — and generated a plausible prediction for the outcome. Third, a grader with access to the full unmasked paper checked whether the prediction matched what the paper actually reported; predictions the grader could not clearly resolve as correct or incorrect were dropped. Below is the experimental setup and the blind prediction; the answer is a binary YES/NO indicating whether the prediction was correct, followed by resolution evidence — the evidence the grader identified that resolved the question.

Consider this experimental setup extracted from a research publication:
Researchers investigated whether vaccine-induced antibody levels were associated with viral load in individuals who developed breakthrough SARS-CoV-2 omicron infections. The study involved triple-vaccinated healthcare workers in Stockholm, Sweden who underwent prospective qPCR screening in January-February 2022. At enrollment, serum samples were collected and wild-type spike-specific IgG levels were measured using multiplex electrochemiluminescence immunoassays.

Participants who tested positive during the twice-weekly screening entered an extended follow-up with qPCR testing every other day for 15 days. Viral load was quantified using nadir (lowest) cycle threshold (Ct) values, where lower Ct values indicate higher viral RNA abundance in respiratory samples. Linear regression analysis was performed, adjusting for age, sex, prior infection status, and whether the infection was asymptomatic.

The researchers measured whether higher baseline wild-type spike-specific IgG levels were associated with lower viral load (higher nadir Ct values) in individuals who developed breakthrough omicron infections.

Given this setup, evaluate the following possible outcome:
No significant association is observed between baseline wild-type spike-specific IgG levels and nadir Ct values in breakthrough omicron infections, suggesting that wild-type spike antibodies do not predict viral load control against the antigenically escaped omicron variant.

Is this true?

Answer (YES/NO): NO